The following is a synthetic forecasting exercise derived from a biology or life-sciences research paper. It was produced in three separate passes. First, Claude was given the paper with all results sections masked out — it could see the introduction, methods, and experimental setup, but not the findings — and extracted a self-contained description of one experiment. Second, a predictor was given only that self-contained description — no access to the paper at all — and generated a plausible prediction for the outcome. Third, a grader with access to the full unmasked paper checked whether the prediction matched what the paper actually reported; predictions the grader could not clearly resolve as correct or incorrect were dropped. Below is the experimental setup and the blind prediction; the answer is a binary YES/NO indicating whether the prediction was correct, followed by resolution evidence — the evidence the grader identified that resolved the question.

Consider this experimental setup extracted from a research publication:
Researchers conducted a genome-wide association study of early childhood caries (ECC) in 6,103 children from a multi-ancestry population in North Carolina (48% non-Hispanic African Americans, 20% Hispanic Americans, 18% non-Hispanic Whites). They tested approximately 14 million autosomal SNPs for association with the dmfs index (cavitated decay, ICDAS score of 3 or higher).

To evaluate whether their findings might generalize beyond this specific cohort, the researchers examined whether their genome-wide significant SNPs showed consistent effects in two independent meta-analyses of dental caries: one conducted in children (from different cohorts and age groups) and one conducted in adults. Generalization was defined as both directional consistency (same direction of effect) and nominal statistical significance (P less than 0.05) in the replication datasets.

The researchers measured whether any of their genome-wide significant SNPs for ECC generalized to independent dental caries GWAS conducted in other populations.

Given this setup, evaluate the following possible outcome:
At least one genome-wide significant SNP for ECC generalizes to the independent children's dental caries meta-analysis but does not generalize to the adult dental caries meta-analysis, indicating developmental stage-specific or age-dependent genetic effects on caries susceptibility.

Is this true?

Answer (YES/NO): YES